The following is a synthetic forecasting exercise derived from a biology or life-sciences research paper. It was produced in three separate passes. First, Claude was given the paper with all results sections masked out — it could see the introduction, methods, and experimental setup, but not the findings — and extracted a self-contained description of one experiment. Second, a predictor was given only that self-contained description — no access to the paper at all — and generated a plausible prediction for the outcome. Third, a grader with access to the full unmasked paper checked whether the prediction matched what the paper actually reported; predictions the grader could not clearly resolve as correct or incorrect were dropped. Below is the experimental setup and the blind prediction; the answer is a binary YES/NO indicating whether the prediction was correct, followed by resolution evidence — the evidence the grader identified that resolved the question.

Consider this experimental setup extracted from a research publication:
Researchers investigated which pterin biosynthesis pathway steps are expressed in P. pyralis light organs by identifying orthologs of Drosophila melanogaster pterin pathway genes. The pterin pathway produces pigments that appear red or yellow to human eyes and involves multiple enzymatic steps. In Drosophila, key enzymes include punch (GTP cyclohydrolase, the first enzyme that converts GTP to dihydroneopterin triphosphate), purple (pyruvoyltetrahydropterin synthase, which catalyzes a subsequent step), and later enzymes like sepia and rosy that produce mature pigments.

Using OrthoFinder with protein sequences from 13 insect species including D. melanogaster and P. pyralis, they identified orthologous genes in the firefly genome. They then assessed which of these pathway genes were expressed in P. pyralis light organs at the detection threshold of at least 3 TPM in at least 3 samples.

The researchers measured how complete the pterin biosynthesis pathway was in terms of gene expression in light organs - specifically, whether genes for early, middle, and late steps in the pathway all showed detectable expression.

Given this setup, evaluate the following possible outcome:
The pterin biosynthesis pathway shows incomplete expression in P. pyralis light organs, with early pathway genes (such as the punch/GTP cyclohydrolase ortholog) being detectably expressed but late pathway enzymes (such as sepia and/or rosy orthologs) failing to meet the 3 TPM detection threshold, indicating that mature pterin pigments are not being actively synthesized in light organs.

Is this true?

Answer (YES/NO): NO